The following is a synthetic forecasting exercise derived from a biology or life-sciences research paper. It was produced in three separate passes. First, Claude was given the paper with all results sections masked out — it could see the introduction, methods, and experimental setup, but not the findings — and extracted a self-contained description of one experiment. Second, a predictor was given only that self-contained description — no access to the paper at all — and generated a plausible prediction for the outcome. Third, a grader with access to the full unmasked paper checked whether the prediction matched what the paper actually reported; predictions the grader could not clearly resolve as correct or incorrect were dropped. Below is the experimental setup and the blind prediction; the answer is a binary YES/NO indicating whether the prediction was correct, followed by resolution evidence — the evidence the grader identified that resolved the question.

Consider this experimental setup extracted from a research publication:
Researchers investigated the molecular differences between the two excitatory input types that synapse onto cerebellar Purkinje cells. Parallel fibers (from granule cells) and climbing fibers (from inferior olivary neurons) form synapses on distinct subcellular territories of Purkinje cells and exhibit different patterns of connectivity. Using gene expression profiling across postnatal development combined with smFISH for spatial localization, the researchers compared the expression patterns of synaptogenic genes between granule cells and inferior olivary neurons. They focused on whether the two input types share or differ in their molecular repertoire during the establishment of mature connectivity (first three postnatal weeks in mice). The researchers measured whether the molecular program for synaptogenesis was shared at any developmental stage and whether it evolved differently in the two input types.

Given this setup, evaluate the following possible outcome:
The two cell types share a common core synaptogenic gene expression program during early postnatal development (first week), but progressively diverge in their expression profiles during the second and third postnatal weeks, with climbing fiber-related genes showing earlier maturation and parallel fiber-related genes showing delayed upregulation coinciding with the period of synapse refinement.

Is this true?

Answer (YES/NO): NO